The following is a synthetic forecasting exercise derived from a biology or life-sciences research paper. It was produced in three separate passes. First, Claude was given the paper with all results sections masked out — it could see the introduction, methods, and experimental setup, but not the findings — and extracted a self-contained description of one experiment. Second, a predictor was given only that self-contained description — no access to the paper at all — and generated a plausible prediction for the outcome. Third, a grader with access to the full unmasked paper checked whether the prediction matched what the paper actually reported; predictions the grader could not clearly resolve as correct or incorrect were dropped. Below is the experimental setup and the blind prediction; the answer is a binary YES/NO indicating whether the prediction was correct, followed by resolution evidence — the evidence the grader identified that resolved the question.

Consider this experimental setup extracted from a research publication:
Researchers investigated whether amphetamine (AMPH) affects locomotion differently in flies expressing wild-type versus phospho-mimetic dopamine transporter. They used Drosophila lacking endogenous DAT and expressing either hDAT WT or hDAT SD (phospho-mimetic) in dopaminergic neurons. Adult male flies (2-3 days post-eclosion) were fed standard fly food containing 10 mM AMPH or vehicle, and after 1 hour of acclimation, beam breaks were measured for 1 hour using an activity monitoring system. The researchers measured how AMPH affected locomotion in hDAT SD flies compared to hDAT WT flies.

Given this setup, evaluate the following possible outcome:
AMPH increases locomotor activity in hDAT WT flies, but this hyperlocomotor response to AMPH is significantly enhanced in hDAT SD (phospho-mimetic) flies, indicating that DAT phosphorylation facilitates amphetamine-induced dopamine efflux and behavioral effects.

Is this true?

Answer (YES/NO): NO